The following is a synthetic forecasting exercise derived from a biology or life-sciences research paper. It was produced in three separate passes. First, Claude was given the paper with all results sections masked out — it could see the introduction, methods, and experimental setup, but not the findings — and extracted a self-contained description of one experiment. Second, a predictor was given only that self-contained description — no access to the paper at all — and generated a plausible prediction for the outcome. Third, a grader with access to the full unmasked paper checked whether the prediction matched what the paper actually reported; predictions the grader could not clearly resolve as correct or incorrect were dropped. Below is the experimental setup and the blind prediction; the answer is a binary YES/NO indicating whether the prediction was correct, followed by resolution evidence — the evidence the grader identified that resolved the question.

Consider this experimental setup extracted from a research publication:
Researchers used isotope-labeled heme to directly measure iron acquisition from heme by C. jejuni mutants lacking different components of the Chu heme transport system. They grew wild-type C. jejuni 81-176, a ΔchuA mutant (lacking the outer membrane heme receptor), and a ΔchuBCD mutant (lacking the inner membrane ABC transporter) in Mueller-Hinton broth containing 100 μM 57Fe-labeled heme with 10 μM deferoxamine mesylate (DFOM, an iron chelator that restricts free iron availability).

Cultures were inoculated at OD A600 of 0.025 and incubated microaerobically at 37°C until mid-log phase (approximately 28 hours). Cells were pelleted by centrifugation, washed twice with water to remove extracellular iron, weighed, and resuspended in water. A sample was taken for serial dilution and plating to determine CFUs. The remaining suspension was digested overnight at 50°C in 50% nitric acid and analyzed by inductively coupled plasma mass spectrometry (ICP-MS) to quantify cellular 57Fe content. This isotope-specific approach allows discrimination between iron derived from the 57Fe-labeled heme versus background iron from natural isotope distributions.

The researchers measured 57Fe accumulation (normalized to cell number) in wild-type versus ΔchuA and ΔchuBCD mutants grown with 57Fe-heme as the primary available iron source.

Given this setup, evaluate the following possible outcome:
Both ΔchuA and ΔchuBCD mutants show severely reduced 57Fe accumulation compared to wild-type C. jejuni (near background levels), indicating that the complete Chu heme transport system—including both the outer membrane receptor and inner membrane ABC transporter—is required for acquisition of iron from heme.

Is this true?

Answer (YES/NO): NO